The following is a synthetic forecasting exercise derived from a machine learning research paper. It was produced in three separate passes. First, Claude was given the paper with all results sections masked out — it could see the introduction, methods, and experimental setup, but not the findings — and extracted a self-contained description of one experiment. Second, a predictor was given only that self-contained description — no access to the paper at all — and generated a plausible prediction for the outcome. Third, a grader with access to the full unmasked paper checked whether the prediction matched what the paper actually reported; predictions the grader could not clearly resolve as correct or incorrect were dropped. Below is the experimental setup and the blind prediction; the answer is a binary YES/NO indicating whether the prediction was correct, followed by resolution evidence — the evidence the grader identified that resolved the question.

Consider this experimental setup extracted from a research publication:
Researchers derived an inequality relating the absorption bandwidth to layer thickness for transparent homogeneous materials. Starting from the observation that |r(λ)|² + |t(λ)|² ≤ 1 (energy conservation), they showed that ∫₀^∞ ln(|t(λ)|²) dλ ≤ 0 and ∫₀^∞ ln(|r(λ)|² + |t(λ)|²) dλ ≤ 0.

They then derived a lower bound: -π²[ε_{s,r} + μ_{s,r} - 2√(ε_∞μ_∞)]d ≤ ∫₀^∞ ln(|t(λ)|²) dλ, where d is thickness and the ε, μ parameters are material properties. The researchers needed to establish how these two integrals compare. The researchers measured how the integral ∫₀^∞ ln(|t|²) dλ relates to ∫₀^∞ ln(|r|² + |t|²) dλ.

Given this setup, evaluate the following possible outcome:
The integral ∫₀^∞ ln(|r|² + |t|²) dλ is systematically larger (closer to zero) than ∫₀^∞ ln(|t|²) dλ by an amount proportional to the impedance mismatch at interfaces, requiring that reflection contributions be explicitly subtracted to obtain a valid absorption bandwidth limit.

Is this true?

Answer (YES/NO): NO